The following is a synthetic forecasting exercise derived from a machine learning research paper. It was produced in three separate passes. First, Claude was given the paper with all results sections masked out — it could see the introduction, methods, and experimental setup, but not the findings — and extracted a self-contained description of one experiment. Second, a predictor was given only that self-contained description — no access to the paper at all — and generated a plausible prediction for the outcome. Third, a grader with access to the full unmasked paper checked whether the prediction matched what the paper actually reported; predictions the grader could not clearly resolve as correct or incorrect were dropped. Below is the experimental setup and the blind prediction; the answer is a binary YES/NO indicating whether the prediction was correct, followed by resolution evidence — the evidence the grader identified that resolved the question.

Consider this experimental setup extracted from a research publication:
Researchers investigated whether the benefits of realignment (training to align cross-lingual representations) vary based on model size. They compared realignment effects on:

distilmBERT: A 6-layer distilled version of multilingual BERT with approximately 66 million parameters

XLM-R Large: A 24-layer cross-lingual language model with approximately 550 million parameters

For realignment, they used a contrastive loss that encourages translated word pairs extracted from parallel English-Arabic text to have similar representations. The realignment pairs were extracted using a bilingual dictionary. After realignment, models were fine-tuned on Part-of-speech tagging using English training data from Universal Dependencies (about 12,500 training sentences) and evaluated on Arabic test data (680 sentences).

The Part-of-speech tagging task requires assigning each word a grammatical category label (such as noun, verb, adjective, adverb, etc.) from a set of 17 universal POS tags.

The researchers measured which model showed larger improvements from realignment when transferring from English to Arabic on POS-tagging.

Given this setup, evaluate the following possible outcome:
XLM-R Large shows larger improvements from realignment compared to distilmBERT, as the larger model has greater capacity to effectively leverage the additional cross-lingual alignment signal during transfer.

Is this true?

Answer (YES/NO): NO